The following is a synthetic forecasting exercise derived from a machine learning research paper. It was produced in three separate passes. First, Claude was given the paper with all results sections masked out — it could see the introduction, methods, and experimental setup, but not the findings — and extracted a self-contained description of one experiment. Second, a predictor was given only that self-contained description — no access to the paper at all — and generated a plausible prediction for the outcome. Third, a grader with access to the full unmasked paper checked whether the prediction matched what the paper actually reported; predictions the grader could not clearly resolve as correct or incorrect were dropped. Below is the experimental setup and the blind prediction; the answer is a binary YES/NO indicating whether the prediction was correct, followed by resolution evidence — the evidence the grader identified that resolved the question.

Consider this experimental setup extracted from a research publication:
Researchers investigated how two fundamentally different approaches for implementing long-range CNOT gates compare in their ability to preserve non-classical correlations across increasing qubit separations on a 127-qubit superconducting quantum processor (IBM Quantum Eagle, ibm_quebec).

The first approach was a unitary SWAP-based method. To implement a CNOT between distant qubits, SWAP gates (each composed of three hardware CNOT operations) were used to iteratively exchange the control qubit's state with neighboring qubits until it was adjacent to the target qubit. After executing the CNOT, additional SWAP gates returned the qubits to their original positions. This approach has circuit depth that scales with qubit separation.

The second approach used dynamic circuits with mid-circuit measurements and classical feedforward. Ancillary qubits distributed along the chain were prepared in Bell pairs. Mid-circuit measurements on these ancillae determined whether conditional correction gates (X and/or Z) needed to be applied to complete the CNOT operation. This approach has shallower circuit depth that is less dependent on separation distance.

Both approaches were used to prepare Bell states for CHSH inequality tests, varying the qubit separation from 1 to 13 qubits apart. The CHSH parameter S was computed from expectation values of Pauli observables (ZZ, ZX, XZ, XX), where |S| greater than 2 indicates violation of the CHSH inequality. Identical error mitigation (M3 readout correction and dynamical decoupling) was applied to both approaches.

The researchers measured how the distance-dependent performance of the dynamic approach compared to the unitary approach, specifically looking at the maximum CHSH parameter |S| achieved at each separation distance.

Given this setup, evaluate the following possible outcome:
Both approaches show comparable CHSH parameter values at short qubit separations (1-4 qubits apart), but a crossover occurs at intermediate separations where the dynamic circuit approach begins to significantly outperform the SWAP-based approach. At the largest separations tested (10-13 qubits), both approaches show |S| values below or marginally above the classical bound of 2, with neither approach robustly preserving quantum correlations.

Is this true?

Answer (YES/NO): NO